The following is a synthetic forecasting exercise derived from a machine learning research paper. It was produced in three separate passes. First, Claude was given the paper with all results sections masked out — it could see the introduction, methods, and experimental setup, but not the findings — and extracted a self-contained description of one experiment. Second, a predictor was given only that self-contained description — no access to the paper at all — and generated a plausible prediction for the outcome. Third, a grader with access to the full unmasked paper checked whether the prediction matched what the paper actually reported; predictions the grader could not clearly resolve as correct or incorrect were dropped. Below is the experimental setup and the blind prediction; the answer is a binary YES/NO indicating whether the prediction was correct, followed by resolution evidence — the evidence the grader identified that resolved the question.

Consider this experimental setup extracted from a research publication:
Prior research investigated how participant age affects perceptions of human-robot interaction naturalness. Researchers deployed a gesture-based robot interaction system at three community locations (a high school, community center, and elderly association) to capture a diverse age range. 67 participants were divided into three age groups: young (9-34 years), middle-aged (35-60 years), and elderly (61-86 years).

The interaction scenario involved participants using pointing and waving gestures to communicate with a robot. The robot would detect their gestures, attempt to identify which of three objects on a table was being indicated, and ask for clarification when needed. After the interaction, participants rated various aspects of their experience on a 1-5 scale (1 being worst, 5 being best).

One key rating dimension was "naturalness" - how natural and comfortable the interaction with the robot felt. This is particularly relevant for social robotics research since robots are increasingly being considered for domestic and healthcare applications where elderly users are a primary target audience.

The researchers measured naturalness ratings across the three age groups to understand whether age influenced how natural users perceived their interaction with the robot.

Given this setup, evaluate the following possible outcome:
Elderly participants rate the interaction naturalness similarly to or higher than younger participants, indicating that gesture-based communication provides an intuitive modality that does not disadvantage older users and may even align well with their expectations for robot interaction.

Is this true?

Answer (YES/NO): YES